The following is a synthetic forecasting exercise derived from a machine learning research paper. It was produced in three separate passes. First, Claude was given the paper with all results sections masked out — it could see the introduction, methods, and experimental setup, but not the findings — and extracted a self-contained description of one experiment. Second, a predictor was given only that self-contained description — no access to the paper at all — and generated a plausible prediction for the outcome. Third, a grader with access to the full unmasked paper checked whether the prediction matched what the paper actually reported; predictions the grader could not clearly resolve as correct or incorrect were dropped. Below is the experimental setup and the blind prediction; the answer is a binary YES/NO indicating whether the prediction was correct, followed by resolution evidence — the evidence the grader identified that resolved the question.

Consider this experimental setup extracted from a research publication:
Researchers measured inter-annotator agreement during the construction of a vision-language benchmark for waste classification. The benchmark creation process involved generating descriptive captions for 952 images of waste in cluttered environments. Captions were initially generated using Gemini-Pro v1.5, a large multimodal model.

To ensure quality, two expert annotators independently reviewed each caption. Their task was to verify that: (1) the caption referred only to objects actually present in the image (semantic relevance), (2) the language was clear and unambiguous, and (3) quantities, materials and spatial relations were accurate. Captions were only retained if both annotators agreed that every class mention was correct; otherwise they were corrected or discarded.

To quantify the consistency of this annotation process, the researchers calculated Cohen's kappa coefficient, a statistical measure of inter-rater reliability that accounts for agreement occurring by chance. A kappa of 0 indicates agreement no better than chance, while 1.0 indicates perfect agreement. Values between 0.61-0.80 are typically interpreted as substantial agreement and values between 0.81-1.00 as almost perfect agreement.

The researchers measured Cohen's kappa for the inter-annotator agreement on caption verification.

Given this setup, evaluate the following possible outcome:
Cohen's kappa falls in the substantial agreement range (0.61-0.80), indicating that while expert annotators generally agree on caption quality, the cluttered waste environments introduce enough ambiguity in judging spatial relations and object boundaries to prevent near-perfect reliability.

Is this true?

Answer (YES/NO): YES